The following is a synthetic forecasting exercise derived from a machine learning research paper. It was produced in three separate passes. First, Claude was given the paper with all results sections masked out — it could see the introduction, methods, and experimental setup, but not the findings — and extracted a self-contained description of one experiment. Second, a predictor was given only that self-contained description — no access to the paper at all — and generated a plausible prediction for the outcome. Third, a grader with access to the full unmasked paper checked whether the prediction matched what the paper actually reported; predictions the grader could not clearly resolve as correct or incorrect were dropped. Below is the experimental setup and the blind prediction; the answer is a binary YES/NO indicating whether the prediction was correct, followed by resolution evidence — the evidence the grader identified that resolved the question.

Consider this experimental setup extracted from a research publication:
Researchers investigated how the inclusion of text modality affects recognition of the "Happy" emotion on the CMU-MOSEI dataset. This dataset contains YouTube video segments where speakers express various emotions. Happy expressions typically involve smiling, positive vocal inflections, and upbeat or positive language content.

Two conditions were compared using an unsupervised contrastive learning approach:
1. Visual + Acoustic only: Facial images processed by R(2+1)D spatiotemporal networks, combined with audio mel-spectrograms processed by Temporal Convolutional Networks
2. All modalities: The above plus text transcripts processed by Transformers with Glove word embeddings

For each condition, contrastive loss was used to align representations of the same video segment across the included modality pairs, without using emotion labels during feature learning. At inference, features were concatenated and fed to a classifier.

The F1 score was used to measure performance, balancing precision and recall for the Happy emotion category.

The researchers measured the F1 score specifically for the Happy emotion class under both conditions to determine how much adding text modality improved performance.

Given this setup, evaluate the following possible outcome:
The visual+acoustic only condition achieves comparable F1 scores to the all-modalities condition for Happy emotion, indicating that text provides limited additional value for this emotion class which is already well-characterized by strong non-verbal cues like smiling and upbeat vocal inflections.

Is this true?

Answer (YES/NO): NO